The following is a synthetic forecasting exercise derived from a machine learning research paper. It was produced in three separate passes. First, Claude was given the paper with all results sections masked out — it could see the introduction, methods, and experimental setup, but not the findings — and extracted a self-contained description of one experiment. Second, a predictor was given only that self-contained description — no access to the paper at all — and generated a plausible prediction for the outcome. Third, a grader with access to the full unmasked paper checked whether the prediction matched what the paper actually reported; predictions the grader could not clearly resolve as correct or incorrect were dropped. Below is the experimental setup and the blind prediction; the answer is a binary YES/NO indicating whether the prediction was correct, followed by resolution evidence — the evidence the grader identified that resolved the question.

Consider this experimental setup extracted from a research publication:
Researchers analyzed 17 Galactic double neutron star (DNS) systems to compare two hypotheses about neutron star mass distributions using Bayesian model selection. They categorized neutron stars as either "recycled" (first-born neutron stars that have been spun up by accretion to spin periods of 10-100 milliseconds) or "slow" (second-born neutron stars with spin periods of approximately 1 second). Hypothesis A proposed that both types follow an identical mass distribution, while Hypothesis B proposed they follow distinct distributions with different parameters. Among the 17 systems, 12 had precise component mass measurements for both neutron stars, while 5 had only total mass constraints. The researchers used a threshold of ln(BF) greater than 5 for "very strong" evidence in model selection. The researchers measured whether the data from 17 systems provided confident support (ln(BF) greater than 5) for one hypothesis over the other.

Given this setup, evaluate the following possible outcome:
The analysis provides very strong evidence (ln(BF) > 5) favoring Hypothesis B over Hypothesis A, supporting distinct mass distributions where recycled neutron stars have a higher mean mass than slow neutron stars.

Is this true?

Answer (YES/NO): NO